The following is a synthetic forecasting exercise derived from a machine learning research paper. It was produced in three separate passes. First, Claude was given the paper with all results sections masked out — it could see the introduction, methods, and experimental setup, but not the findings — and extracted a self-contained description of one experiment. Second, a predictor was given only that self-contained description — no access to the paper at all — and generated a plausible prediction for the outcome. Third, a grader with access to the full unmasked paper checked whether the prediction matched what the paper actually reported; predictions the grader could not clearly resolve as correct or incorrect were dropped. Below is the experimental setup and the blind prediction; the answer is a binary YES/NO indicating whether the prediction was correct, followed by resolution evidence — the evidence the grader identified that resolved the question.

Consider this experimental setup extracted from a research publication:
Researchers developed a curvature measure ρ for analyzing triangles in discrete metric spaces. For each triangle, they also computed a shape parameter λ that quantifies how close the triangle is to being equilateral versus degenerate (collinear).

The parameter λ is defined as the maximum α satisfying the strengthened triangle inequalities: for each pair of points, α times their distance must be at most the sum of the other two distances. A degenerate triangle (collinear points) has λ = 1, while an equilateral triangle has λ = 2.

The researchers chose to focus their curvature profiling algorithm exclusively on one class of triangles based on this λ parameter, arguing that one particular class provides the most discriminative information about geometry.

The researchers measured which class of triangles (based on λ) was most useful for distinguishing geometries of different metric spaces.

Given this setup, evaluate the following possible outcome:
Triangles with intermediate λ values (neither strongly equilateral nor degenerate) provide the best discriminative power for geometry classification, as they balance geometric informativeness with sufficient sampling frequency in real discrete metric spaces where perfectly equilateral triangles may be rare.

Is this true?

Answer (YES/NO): NO